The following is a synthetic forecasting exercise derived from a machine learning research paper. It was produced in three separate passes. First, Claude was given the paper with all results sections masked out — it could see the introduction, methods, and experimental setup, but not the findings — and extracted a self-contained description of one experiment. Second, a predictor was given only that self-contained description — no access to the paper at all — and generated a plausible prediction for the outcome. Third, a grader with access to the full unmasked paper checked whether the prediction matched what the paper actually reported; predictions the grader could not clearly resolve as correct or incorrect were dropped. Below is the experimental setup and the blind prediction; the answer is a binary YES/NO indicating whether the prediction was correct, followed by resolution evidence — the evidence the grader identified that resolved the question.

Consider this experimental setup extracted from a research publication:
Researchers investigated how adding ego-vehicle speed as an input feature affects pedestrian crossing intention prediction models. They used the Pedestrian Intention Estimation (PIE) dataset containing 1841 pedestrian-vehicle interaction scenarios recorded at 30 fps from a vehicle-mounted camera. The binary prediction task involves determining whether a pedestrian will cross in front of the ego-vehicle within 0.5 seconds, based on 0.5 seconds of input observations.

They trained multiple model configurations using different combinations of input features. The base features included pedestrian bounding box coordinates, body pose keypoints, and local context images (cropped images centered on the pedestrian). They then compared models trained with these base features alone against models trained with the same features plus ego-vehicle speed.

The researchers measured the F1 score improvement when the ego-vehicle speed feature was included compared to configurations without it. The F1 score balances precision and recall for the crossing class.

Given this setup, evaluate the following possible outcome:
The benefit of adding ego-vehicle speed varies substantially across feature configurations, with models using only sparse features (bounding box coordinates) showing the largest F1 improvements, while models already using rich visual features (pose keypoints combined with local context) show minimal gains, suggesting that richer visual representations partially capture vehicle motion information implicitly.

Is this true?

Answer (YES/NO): NO